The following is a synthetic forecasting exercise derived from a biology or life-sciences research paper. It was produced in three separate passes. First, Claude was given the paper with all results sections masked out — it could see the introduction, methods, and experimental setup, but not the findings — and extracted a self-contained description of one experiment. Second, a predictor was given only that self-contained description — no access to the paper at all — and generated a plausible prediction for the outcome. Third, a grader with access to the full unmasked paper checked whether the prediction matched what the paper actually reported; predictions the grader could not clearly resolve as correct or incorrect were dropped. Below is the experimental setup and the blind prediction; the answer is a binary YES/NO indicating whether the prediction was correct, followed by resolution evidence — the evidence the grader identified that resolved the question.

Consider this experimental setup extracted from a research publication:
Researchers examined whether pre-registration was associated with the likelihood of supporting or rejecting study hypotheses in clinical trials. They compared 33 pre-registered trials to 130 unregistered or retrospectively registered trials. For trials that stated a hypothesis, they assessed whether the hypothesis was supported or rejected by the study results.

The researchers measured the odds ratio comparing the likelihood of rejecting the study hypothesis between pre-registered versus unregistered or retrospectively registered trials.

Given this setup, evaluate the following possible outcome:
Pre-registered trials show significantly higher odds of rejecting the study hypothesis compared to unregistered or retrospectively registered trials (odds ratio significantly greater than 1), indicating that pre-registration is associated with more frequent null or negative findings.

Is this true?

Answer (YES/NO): NO